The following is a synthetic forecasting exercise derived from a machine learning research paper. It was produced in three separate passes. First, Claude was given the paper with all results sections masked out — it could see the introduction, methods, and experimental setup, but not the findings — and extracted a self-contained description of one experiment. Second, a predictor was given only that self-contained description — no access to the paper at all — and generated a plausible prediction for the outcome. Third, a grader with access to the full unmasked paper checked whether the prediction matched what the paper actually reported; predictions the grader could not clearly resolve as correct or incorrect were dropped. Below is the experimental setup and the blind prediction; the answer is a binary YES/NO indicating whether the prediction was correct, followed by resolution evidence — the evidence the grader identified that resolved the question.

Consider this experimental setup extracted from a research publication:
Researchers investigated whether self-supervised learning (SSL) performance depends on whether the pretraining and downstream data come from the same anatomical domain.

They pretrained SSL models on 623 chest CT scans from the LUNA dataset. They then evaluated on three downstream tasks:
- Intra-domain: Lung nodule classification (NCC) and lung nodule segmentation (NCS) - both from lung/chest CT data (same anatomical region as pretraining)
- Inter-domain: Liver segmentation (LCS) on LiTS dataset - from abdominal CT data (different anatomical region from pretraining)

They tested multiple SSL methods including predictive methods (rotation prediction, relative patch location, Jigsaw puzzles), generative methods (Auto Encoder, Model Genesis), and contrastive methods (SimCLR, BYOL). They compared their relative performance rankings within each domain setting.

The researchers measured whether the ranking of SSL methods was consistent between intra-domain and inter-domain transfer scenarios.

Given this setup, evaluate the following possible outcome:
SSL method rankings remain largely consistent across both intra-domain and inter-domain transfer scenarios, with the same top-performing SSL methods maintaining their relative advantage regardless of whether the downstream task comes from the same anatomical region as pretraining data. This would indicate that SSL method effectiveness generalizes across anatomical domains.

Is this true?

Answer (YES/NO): NO